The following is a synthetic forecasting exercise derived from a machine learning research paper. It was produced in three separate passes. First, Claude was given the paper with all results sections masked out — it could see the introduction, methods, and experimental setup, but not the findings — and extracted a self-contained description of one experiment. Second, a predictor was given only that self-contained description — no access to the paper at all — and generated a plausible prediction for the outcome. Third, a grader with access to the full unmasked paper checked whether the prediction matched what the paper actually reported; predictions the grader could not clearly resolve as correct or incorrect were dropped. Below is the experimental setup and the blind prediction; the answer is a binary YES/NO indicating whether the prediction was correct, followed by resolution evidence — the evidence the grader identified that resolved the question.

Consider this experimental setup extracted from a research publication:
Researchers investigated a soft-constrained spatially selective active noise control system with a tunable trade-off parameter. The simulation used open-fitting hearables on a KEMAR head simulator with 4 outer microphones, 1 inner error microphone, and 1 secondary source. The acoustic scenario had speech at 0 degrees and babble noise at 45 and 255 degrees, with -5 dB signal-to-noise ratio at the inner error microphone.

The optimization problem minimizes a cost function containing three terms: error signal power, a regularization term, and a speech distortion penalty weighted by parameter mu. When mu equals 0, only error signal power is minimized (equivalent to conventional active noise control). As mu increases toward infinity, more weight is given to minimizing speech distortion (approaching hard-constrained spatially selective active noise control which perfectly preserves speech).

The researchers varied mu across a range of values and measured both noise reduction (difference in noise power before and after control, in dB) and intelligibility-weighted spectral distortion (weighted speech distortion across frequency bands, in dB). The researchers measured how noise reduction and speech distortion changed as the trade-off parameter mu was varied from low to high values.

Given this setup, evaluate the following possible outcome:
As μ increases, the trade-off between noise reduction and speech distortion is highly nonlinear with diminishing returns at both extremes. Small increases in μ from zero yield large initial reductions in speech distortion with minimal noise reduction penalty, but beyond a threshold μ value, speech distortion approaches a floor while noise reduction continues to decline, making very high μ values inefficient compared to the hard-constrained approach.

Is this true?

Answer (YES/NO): NO